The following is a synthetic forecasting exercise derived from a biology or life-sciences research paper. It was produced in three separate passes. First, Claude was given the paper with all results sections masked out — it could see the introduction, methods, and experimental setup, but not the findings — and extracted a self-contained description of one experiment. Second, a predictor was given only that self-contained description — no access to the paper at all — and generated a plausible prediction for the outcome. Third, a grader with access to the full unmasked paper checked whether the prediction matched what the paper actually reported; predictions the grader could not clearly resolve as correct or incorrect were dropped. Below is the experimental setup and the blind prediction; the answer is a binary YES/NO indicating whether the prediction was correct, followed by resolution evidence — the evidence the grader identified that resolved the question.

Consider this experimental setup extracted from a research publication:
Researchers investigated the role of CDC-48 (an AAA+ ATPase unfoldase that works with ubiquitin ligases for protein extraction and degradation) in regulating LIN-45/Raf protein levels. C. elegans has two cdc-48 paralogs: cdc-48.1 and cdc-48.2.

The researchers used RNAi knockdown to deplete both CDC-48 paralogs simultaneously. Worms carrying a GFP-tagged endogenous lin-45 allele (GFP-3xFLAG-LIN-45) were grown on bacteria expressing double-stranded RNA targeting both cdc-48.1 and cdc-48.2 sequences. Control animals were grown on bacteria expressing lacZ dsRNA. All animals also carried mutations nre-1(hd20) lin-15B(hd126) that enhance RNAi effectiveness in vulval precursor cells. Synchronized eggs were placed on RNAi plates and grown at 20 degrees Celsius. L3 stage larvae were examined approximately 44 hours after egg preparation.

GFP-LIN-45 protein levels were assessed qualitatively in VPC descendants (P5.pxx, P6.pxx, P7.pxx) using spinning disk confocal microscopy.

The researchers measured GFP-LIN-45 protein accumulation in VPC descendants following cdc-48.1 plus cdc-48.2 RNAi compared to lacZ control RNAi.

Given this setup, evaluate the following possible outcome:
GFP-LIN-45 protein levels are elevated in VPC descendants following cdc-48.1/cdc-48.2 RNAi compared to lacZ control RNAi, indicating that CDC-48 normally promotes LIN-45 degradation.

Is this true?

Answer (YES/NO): YES